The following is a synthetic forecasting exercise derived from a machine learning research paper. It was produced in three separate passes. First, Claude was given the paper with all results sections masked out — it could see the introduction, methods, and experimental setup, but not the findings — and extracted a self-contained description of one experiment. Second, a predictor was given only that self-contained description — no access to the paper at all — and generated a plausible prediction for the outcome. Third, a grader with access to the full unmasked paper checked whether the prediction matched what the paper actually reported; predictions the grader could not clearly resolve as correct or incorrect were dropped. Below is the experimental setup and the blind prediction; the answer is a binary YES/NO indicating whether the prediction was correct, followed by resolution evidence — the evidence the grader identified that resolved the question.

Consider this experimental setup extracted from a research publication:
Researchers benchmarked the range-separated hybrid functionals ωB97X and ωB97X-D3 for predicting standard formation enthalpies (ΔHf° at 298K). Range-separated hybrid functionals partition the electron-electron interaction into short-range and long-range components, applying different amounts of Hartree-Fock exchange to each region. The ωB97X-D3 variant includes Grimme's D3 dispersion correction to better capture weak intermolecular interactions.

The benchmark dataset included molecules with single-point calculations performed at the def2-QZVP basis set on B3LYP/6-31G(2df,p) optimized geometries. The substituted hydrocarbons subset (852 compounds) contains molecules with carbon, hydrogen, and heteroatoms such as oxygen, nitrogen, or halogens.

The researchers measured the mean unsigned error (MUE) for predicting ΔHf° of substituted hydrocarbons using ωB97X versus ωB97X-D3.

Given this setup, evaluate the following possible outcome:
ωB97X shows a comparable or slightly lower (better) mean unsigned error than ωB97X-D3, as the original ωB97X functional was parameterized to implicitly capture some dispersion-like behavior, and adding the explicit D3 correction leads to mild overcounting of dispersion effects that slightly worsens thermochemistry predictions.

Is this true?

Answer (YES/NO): YES